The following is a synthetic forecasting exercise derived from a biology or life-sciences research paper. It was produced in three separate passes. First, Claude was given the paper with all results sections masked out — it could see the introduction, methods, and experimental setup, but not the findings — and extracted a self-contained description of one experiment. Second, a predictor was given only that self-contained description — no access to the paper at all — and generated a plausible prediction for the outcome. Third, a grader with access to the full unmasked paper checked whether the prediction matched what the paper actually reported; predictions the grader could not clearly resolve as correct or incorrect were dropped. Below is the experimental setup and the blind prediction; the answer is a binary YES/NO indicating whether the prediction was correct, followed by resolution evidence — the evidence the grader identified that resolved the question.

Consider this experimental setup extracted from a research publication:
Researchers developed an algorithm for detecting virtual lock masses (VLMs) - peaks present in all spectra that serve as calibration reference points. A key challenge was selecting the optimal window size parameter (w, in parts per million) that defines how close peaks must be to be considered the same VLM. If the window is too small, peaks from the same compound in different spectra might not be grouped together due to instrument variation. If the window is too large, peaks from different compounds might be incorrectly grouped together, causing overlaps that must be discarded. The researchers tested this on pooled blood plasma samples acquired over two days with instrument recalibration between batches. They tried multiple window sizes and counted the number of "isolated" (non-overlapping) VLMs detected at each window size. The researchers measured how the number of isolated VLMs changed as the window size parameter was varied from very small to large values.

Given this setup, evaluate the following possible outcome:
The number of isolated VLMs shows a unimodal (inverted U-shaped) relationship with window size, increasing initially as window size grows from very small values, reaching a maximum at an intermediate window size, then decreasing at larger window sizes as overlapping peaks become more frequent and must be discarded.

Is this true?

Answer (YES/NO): YES